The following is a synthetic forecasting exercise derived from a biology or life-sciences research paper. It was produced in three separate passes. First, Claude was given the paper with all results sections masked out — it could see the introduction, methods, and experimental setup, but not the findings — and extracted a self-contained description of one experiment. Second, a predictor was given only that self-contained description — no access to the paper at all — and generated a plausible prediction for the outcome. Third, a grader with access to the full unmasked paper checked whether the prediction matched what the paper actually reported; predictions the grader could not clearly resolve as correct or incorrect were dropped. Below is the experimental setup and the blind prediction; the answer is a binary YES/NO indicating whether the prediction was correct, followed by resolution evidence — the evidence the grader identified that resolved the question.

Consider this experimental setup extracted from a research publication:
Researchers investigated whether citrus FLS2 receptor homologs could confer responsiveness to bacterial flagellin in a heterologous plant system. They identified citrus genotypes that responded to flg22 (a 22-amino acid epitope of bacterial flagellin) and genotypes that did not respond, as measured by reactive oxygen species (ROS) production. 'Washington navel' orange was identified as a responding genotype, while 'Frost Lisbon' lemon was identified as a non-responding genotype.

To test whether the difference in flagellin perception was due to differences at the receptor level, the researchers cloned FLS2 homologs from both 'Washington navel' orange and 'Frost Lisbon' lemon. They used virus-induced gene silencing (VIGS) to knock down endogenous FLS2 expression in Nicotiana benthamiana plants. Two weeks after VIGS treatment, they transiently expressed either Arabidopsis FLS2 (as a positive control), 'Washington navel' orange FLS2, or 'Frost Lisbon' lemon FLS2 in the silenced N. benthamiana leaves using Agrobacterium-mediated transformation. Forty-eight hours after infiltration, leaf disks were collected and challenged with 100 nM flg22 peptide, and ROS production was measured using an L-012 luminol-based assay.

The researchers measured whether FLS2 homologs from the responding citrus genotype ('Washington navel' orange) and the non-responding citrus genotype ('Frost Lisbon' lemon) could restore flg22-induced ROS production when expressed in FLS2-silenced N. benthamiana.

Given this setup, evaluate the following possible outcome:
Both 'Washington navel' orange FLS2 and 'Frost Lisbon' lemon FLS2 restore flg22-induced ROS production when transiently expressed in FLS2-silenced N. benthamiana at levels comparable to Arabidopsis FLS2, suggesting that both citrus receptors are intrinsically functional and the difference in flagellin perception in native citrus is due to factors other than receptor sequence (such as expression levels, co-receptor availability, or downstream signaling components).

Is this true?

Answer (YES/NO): YES